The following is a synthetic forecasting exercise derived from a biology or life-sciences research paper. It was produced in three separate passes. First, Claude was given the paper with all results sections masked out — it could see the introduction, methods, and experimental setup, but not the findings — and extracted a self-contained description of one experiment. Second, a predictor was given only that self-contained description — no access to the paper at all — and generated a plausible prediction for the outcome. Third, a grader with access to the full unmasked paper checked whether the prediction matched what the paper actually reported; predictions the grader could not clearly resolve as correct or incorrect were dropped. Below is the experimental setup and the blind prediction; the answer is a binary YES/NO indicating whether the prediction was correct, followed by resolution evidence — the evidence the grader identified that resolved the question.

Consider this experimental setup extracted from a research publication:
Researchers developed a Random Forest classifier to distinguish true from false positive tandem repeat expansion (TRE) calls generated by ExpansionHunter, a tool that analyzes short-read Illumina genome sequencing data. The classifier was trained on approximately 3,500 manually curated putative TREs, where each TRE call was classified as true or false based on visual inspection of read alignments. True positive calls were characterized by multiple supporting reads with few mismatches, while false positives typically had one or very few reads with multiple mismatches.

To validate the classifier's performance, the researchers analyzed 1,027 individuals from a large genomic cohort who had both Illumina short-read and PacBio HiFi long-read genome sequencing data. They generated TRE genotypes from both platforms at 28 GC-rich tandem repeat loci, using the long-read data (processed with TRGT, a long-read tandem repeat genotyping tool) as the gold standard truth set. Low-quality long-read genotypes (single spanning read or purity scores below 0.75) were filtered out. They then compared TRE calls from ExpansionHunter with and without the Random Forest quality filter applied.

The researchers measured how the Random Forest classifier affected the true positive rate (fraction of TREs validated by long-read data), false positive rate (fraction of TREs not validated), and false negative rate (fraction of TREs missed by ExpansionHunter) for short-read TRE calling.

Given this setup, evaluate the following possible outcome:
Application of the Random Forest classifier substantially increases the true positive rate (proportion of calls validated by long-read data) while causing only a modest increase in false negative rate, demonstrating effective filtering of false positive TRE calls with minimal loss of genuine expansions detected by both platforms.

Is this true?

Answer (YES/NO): NO